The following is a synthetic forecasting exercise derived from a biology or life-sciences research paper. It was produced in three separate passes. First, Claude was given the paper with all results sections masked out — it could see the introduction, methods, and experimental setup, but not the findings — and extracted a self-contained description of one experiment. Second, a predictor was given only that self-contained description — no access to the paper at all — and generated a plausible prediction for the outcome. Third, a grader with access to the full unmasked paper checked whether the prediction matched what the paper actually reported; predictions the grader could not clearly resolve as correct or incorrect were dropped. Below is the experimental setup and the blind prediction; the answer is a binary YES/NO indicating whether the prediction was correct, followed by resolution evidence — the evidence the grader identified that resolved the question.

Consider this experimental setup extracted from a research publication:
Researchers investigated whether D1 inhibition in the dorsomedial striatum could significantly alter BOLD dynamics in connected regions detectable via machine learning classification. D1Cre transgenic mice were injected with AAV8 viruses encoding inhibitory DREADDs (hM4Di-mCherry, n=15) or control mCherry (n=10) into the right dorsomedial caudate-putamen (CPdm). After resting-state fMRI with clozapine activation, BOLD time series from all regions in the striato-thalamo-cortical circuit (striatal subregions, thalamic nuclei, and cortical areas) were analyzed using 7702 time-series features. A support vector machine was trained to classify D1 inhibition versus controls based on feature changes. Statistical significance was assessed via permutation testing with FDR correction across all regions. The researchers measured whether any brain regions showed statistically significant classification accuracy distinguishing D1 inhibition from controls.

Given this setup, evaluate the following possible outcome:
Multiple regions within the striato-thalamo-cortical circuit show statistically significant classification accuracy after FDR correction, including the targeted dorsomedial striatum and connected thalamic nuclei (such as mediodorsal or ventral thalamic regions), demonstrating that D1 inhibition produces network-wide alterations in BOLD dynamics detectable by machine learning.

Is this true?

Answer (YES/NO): NO